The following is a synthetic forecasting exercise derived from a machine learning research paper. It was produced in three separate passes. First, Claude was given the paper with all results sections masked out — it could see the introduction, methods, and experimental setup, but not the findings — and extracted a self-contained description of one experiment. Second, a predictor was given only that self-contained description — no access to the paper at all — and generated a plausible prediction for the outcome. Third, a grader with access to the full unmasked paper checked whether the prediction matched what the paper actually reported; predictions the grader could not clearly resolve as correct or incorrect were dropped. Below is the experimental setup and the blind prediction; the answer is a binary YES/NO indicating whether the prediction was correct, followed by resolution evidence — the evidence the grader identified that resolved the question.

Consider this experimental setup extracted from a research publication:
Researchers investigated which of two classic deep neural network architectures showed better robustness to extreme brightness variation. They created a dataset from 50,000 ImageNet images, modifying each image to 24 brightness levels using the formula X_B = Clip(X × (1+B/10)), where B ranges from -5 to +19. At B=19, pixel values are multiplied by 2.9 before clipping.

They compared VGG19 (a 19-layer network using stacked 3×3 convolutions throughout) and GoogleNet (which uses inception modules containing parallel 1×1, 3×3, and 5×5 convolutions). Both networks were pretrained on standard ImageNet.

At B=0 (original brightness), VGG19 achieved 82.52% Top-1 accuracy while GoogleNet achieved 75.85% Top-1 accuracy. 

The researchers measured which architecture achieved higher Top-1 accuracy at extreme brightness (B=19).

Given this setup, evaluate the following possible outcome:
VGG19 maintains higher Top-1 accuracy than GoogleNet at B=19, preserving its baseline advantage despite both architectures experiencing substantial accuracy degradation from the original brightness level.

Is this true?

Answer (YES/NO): NO